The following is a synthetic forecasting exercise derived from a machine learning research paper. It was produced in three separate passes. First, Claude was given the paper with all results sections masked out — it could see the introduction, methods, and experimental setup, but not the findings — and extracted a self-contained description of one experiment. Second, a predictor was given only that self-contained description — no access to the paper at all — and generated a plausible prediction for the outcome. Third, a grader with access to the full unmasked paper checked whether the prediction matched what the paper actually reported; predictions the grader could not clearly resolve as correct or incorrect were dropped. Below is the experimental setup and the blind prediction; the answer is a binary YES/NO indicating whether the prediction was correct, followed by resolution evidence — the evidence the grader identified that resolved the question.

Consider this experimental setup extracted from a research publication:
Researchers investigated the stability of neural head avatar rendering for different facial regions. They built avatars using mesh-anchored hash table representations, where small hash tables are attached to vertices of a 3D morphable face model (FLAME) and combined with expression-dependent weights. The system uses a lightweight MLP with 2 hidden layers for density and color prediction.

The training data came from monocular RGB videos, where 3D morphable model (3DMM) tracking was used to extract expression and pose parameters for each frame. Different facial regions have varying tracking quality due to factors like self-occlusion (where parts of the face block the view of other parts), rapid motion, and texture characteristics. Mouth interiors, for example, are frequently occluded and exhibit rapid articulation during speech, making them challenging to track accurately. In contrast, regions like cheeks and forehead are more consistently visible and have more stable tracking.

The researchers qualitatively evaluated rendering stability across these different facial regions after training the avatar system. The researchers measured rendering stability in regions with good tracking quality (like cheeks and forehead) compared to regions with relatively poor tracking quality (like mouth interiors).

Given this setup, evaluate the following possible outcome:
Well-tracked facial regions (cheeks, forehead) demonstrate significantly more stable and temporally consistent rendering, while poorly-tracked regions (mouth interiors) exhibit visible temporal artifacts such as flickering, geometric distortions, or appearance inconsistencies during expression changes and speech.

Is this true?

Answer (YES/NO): NO